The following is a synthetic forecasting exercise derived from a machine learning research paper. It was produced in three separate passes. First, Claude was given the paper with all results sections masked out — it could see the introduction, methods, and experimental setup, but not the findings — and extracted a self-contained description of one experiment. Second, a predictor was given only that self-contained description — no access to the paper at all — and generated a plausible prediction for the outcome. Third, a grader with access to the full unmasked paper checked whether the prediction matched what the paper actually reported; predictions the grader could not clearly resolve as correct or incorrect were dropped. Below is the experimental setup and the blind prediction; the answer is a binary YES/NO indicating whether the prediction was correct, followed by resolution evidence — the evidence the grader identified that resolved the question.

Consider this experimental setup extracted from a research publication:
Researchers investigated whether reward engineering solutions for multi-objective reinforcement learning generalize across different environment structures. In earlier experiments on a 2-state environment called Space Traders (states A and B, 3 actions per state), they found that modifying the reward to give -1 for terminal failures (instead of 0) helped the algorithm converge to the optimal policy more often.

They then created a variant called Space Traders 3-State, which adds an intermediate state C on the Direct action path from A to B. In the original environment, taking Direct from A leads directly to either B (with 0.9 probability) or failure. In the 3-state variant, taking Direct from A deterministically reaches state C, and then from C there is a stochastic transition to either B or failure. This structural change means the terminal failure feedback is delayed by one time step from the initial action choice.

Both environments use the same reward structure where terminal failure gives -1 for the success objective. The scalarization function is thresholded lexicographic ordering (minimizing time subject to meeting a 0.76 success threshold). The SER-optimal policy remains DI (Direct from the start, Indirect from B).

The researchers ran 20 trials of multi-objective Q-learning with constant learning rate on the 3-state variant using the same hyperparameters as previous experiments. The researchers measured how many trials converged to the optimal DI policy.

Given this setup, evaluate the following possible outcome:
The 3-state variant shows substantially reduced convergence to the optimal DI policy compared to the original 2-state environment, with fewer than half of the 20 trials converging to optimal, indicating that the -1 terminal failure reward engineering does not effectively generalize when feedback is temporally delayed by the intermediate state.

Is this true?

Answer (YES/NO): YES